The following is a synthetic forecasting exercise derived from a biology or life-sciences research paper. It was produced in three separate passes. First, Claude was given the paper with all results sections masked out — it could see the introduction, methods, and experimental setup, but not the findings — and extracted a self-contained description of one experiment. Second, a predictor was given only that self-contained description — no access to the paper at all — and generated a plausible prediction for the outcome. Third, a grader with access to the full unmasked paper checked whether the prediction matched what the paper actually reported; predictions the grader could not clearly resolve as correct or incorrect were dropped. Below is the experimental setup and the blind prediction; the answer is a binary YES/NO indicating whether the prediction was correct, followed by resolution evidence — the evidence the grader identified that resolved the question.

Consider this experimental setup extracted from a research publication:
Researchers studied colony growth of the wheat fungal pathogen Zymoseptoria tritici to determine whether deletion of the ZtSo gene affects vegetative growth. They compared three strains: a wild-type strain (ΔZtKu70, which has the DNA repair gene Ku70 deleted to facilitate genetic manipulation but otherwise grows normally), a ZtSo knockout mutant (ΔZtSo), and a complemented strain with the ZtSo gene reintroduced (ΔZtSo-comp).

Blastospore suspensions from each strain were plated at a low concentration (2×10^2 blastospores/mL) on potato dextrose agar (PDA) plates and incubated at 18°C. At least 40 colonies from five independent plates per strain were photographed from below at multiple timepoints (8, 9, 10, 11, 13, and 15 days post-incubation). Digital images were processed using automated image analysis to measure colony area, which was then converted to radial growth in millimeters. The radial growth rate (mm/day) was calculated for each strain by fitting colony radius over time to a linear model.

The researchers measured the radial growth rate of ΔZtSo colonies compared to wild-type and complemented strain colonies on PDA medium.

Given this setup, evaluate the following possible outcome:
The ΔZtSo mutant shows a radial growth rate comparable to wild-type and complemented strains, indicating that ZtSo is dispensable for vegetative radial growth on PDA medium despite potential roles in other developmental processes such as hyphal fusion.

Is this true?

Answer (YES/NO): NO